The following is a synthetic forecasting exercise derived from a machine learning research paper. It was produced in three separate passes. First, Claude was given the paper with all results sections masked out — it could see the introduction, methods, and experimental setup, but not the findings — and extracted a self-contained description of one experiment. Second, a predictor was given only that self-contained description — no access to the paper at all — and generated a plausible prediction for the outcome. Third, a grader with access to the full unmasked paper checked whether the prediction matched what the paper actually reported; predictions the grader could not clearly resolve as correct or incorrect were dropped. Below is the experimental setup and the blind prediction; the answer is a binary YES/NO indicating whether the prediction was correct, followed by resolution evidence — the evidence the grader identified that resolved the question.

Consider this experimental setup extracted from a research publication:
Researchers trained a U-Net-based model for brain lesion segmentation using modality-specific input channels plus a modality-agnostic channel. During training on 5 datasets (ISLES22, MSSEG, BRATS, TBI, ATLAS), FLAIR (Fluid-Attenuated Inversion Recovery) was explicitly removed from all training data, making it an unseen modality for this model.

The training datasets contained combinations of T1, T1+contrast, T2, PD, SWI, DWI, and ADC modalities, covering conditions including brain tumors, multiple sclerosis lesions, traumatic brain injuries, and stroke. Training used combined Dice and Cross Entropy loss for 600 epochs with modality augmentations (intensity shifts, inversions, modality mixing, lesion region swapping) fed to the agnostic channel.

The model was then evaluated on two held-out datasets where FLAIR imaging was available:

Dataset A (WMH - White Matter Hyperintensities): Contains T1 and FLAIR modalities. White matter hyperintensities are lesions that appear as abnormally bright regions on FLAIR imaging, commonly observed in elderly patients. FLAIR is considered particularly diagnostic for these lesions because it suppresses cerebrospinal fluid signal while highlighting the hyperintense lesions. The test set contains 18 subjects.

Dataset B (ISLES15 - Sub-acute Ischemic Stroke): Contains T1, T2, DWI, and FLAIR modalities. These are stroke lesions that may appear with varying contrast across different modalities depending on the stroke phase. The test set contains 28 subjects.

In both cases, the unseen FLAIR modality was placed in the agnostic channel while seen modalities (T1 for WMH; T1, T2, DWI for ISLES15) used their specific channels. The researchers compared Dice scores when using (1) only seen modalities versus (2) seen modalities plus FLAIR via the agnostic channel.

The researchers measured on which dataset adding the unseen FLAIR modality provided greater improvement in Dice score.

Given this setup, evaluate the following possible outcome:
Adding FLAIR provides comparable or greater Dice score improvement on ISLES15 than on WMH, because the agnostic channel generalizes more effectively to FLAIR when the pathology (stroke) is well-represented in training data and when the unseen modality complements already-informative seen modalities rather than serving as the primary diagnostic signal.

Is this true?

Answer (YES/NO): NO